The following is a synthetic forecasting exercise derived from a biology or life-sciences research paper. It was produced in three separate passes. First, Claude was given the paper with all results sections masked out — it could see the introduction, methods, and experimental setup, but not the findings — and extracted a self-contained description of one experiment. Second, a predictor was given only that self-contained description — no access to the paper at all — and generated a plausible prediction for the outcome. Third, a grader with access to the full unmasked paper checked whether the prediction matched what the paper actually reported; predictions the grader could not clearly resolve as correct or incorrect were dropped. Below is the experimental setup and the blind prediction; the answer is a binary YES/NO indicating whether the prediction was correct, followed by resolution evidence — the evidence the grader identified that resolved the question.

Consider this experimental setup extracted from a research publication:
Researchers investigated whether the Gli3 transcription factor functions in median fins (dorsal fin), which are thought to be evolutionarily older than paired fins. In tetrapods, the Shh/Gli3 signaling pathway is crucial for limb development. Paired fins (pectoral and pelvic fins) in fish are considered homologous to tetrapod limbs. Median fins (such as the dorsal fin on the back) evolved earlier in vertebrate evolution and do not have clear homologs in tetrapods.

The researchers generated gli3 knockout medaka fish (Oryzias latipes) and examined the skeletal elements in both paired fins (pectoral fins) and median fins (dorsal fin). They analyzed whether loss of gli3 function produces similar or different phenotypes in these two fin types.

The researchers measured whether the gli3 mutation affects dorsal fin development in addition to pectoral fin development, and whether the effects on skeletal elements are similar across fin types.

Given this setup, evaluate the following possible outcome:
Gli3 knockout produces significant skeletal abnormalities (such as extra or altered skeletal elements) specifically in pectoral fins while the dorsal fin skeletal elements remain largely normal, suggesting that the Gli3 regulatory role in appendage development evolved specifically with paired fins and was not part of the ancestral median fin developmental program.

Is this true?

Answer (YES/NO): NO